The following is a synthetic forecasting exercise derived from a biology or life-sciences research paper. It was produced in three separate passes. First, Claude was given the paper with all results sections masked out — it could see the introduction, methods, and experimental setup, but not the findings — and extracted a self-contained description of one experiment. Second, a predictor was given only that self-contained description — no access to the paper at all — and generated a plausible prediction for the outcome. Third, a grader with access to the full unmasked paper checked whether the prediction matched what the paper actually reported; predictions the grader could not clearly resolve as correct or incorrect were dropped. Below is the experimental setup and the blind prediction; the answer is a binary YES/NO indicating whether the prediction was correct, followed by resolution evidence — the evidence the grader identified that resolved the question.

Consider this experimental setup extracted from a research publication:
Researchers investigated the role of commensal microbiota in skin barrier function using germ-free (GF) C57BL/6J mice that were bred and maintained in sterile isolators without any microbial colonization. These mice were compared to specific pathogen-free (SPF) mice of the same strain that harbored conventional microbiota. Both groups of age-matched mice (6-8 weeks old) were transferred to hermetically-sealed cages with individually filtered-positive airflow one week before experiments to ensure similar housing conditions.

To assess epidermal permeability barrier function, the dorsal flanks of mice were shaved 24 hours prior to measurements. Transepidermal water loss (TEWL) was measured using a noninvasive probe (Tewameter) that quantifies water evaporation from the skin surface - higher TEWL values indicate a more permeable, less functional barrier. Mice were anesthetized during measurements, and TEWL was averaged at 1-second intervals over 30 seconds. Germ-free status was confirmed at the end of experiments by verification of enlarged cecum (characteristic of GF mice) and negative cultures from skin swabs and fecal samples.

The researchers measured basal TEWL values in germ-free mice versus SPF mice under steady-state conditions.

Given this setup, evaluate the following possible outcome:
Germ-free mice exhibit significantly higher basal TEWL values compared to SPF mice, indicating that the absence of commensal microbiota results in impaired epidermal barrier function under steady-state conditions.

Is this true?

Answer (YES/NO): NO